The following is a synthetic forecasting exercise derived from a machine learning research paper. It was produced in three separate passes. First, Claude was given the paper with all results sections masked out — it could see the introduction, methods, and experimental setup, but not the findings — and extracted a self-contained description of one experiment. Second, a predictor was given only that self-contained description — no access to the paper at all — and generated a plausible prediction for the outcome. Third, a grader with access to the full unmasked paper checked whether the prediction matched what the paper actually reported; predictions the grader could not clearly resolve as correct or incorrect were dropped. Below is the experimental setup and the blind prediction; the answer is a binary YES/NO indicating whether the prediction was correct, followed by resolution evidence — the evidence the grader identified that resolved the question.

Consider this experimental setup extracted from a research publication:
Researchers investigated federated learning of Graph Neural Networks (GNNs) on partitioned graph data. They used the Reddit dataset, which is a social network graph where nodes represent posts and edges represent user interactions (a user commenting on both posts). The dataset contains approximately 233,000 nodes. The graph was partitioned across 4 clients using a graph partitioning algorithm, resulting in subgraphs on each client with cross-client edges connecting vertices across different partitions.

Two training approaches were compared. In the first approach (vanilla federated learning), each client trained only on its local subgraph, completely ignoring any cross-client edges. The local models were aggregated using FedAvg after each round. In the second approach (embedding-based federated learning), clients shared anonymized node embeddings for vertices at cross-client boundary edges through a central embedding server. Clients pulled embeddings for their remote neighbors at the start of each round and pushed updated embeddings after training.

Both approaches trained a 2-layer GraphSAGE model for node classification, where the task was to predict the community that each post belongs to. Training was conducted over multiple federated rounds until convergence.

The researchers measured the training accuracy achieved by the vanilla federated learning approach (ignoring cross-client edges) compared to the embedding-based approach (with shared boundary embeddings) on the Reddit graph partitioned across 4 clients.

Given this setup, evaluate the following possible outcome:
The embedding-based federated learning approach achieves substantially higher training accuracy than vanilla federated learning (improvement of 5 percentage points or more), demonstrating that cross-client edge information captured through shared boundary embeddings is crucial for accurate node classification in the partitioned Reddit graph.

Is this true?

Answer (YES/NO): YES